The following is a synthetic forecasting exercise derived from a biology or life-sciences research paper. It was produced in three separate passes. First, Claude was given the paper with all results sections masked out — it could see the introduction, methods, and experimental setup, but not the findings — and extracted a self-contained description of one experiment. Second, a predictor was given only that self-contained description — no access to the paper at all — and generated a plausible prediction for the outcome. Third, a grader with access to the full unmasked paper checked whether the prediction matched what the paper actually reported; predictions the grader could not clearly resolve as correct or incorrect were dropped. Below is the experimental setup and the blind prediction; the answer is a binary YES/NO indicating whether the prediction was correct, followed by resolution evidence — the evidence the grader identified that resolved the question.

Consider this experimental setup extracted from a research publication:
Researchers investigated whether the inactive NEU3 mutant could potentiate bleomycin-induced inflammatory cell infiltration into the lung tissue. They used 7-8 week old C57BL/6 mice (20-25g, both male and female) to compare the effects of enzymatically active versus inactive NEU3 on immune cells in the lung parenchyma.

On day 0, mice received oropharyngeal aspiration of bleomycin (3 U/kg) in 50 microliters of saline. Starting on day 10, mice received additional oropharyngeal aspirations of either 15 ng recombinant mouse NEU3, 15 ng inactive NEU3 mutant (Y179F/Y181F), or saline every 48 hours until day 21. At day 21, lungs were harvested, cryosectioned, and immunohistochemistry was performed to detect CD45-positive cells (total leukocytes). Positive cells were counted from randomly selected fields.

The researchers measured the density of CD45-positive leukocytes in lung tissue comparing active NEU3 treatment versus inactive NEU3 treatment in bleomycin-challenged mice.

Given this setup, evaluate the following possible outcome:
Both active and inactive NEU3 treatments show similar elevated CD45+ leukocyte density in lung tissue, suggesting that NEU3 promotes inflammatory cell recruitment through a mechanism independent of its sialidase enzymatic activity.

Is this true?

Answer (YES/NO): NO